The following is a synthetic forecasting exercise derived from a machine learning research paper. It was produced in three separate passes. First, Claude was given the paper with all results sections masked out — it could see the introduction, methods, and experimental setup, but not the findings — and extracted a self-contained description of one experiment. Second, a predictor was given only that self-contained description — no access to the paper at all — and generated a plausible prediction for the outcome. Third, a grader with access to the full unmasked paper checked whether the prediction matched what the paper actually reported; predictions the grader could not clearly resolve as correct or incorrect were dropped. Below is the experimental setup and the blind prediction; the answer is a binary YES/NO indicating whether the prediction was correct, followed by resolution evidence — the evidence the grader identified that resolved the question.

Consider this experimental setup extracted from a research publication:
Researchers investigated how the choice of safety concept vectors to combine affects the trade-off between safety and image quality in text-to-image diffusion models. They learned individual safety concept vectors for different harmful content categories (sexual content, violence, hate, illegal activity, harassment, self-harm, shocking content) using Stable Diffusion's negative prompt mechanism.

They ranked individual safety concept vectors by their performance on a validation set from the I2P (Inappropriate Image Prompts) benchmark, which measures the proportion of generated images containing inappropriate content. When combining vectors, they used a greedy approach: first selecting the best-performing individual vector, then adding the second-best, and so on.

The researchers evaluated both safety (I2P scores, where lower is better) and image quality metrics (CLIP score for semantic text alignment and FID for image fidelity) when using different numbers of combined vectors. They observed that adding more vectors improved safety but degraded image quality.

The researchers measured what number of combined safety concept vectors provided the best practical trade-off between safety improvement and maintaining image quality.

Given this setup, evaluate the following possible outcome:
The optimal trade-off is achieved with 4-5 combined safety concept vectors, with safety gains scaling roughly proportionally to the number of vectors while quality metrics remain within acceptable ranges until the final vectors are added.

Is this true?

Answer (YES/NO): NO